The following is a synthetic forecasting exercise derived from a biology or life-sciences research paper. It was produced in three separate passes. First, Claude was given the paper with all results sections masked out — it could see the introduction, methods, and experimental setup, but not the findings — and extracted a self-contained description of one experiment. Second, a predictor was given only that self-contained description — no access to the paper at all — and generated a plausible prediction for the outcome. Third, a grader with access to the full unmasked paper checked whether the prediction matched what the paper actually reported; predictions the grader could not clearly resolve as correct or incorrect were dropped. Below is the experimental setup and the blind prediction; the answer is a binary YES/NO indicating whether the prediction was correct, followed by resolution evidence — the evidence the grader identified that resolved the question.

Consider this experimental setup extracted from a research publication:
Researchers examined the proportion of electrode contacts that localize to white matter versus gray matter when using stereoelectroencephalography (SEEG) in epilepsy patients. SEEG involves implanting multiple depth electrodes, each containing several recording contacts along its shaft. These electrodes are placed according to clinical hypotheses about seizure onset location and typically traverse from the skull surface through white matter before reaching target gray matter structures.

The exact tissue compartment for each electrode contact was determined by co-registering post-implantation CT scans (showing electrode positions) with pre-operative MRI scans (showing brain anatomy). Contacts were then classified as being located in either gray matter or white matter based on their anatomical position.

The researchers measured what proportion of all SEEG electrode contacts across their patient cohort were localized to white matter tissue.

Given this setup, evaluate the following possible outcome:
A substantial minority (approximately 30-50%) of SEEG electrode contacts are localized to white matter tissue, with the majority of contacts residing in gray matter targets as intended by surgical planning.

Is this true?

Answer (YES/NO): NO